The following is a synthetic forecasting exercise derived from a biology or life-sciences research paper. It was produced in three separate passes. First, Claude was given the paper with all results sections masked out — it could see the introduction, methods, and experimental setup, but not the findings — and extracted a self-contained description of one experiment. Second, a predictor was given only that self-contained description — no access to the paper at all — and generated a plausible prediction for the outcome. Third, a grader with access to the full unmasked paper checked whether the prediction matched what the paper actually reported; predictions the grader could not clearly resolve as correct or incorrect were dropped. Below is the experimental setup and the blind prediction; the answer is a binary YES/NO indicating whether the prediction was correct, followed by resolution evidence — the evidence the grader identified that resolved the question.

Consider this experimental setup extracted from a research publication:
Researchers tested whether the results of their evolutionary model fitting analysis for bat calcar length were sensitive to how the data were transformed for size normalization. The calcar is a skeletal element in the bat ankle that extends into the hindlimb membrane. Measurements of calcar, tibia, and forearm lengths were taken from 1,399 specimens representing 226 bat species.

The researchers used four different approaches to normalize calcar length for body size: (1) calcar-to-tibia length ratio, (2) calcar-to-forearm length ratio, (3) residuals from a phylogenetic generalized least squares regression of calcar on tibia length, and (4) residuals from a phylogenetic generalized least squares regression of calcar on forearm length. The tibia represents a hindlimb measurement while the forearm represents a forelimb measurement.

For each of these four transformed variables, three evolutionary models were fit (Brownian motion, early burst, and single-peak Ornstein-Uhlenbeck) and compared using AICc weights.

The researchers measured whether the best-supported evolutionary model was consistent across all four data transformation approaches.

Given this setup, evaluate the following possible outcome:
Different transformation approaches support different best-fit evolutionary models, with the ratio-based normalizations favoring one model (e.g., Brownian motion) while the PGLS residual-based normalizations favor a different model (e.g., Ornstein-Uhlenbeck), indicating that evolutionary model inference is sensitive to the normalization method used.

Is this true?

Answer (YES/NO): NO